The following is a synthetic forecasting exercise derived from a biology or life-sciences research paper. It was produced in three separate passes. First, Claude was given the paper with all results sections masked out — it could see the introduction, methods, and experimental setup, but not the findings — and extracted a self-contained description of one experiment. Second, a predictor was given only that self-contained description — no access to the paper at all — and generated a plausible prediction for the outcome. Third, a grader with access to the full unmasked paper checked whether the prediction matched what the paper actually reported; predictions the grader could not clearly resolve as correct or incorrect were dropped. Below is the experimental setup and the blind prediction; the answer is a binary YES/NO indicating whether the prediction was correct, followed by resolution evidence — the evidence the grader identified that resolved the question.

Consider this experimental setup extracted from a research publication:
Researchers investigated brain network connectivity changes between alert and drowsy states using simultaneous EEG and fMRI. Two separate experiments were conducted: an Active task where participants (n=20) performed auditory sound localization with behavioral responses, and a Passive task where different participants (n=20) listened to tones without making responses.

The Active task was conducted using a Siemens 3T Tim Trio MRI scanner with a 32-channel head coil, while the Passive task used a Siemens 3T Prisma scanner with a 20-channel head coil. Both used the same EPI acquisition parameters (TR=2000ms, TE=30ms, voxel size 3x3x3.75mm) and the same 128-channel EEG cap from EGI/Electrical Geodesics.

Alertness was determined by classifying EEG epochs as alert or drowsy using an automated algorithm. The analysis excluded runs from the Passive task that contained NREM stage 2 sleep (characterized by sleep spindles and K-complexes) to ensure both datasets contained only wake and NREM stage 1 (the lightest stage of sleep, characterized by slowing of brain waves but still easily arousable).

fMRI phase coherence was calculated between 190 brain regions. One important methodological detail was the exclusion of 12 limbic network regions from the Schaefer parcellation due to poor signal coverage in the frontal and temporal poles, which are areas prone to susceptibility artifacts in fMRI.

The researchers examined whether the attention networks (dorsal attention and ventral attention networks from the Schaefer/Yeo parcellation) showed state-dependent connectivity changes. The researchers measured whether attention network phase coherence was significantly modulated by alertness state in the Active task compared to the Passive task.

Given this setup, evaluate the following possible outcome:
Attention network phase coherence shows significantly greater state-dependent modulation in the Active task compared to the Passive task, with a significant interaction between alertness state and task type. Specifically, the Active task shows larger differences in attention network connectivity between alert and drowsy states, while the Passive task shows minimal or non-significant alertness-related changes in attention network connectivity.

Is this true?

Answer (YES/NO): NO